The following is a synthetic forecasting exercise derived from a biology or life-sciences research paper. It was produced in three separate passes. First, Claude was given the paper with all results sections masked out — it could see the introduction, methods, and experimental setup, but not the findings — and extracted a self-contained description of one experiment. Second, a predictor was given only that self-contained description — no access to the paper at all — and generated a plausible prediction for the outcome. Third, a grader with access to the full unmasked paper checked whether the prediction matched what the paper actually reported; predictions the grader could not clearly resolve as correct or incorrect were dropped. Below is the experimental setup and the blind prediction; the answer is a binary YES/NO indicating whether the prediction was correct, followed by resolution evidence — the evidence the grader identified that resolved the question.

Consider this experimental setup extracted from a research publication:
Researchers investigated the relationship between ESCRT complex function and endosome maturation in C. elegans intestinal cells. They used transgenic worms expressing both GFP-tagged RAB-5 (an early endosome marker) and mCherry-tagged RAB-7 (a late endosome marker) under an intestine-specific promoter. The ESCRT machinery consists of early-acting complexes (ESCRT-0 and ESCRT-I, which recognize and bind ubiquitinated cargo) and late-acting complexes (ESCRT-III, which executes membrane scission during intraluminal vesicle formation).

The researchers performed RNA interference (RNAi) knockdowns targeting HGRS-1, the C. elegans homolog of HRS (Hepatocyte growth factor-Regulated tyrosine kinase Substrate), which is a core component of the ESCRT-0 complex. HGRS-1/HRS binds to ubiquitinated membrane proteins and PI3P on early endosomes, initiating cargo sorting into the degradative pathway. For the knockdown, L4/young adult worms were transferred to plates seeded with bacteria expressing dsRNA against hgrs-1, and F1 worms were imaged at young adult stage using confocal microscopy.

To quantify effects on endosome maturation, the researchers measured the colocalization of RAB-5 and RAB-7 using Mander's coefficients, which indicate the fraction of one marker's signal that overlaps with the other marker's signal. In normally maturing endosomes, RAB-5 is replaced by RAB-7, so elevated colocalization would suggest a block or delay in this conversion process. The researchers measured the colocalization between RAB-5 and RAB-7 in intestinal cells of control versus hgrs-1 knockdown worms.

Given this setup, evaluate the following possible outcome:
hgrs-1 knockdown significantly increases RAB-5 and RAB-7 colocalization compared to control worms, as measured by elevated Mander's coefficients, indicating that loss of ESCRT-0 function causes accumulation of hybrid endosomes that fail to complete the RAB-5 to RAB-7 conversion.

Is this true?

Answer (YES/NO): NO